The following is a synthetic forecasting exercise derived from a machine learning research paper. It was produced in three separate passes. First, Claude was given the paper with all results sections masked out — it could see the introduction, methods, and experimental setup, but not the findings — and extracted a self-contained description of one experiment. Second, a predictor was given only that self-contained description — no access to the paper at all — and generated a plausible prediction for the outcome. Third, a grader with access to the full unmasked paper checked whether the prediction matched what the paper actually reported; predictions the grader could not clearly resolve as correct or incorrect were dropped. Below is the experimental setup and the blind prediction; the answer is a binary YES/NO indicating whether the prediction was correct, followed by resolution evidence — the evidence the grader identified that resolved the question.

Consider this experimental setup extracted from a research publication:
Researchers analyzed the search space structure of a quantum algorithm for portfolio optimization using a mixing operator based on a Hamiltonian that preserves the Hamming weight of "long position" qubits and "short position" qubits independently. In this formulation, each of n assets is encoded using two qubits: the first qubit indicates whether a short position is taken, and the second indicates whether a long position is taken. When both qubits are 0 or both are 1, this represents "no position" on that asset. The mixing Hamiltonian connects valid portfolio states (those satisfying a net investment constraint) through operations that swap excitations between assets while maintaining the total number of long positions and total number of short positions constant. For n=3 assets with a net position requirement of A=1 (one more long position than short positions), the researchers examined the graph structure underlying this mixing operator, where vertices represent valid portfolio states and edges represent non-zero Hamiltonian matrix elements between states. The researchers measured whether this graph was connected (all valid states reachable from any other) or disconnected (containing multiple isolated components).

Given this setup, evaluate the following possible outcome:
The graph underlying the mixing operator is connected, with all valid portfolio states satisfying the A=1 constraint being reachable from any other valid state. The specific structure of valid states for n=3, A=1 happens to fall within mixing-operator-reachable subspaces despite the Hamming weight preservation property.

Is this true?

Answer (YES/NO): NO